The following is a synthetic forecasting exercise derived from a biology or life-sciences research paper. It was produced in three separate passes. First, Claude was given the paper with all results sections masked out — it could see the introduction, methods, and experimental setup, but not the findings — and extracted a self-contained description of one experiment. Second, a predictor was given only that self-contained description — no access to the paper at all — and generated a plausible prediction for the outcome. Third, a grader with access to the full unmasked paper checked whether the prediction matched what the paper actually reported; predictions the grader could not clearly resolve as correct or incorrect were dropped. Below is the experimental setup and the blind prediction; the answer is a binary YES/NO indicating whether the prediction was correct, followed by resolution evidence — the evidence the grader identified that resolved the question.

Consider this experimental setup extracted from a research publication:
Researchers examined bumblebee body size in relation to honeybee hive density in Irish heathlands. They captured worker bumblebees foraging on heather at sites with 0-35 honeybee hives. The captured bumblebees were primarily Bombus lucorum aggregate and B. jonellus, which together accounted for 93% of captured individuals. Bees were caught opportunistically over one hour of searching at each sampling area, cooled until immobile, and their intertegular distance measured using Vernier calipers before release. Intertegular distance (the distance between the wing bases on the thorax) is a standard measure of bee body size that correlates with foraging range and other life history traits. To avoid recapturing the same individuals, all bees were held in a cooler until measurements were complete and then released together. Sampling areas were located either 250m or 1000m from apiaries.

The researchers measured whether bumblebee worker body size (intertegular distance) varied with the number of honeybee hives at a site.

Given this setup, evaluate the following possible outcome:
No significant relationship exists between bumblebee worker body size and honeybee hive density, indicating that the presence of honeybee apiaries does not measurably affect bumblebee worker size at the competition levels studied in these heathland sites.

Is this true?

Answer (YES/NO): NO